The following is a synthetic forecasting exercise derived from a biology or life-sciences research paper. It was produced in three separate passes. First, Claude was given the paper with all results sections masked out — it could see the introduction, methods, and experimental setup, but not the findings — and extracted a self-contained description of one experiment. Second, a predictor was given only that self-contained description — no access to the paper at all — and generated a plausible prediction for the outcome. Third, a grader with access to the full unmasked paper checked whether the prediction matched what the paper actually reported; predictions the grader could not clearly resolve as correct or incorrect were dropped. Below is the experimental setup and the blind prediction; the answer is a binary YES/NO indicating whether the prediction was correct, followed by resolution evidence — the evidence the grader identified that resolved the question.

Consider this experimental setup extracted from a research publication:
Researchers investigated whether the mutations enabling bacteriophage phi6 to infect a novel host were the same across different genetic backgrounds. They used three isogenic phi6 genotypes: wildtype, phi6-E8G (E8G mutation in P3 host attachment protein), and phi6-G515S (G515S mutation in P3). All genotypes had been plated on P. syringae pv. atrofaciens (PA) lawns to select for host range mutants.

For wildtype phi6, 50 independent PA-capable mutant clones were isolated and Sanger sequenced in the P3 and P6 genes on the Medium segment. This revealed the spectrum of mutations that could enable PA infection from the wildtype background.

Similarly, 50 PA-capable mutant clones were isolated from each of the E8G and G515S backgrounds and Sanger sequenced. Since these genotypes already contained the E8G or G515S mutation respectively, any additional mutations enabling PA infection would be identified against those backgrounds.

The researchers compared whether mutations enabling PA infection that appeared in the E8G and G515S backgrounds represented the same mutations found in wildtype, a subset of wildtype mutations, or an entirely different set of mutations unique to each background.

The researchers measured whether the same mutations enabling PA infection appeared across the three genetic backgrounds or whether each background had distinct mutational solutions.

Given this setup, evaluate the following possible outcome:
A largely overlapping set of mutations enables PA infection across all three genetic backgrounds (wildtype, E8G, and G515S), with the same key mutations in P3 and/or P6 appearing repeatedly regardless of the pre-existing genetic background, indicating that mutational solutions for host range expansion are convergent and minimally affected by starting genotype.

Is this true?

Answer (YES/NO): NO